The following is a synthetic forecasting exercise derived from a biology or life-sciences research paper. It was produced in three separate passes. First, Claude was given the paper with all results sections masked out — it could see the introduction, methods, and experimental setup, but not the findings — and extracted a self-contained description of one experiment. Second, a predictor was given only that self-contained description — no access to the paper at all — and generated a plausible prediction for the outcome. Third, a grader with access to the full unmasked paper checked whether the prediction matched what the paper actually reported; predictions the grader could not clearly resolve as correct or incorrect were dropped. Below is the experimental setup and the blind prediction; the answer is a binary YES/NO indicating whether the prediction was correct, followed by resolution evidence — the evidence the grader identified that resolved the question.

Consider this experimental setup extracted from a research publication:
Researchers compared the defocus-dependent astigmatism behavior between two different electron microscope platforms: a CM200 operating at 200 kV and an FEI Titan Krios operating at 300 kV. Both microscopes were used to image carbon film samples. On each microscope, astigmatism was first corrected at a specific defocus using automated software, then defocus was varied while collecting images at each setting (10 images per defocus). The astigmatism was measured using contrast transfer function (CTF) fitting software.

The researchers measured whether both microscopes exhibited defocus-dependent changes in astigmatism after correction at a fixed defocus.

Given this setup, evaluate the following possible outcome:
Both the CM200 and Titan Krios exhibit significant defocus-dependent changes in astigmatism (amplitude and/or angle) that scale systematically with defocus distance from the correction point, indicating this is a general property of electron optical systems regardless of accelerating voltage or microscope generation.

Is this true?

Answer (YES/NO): YES